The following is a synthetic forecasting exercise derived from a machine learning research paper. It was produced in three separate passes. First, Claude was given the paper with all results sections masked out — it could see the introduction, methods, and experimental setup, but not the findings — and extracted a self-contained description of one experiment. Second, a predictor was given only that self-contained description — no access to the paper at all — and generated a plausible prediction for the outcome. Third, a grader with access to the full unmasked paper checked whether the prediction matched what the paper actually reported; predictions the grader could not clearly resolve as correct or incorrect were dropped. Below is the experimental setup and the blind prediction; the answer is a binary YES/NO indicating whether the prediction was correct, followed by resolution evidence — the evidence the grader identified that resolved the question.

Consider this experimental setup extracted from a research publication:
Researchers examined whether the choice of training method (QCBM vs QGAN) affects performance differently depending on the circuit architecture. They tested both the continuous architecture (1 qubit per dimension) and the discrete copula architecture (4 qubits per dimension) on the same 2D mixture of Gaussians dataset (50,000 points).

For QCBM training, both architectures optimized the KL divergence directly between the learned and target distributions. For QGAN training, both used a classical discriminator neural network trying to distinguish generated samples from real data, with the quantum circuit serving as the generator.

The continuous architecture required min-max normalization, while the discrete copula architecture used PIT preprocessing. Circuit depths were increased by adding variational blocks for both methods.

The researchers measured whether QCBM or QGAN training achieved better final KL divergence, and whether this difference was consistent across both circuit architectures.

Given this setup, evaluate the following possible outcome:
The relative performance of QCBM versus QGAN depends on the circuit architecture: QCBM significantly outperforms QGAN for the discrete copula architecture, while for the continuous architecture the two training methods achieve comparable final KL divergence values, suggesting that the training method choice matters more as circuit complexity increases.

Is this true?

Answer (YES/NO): NO